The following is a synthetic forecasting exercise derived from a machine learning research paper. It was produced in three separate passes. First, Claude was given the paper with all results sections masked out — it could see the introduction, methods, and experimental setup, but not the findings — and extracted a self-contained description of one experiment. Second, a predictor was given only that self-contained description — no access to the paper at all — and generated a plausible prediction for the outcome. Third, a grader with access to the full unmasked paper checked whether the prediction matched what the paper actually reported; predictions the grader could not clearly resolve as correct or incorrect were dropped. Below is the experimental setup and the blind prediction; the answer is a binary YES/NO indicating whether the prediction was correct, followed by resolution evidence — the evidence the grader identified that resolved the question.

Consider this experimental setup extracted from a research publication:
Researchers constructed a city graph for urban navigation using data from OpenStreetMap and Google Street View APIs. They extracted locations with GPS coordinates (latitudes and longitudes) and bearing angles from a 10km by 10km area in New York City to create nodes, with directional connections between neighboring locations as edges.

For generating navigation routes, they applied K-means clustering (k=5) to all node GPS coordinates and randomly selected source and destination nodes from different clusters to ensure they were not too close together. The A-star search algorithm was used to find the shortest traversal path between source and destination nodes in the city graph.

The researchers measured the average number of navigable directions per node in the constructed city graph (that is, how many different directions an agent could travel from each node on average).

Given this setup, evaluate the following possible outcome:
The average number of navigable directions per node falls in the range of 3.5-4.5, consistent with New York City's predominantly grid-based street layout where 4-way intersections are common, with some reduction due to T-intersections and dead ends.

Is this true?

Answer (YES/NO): NO